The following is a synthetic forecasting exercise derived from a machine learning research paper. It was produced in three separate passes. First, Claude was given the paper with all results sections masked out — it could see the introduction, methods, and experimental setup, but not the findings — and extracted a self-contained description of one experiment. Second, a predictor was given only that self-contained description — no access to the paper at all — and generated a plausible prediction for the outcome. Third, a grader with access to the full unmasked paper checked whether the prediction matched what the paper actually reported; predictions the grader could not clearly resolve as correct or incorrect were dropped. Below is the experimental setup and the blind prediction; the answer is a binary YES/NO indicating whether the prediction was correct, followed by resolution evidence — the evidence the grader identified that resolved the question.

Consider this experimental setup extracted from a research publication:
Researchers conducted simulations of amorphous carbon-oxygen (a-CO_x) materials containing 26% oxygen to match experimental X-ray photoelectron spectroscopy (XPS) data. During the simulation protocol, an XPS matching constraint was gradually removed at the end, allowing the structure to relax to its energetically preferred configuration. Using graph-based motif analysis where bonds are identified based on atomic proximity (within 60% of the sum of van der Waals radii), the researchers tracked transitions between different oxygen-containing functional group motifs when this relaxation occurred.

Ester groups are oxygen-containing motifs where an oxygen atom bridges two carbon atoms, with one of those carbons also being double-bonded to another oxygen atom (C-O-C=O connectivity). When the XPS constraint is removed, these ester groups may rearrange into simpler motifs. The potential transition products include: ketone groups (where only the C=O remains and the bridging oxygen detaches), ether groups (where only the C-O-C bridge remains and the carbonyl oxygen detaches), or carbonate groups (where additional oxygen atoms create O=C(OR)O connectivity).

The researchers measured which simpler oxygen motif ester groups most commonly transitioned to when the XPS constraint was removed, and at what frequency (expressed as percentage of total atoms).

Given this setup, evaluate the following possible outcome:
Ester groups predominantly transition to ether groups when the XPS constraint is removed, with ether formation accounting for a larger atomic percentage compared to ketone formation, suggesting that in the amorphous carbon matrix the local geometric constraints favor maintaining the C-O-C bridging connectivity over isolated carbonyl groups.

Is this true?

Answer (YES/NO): NO